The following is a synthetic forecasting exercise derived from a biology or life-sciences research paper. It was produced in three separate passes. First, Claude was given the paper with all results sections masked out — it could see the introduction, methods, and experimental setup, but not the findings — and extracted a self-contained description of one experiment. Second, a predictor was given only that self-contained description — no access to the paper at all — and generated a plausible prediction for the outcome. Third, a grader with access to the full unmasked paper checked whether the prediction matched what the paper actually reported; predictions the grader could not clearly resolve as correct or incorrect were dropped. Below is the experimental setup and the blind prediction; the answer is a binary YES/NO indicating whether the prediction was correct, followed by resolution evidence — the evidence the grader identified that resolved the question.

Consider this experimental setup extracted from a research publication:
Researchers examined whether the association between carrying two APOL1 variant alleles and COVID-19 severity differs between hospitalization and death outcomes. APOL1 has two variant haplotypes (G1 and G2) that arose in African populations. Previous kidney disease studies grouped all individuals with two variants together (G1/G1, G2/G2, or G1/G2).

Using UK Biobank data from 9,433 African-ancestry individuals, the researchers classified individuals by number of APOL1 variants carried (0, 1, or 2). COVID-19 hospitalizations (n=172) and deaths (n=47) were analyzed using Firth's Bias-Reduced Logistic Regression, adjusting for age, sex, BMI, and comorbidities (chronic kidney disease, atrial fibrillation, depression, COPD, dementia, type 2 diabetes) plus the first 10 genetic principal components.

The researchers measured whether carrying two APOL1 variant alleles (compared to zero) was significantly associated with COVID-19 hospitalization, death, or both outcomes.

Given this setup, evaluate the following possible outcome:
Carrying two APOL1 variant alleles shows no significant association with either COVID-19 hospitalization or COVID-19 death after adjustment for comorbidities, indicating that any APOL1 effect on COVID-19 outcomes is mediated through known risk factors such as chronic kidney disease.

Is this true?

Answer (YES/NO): NO